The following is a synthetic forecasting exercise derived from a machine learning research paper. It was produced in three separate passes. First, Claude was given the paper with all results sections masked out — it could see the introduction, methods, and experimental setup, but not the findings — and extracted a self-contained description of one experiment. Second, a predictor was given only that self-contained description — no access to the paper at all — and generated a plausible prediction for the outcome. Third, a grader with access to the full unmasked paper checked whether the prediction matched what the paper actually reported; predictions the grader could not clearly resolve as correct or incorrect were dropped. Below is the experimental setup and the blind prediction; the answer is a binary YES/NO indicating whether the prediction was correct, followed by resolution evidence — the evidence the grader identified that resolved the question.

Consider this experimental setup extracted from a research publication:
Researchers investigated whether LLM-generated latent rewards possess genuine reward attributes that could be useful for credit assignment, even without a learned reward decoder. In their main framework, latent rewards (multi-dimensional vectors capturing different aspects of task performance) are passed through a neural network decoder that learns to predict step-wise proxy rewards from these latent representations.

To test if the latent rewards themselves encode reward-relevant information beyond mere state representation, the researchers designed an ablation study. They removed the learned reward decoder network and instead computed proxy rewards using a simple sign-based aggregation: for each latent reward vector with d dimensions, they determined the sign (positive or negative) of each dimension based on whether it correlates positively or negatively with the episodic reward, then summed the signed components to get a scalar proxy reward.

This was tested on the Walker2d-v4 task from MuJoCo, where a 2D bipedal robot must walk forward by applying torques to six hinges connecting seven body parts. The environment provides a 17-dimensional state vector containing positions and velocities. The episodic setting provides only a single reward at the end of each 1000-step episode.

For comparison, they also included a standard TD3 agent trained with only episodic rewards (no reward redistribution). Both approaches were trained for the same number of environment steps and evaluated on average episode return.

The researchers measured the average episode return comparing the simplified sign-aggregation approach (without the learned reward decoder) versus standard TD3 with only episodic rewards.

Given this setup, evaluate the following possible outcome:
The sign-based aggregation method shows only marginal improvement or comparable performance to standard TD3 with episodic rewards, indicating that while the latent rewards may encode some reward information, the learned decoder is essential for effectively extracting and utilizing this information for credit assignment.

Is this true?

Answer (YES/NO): NO